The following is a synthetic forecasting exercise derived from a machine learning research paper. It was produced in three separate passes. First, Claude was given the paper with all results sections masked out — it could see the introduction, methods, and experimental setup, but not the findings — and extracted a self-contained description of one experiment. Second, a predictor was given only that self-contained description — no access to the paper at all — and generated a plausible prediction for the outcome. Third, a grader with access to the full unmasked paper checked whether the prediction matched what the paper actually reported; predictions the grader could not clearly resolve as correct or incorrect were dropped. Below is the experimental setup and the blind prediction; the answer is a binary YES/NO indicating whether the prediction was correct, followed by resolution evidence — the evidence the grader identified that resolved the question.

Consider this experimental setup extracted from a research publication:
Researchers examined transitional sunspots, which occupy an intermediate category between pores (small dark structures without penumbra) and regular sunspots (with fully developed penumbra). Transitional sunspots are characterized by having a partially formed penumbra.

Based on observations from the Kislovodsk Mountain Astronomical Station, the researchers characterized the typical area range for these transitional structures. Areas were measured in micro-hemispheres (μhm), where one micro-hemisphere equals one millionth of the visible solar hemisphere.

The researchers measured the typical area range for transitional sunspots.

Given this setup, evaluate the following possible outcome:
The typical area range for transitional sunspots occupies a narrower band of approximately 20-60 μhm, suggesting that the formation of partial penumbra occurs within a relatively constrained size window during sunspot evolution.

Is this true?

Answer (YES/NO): NO